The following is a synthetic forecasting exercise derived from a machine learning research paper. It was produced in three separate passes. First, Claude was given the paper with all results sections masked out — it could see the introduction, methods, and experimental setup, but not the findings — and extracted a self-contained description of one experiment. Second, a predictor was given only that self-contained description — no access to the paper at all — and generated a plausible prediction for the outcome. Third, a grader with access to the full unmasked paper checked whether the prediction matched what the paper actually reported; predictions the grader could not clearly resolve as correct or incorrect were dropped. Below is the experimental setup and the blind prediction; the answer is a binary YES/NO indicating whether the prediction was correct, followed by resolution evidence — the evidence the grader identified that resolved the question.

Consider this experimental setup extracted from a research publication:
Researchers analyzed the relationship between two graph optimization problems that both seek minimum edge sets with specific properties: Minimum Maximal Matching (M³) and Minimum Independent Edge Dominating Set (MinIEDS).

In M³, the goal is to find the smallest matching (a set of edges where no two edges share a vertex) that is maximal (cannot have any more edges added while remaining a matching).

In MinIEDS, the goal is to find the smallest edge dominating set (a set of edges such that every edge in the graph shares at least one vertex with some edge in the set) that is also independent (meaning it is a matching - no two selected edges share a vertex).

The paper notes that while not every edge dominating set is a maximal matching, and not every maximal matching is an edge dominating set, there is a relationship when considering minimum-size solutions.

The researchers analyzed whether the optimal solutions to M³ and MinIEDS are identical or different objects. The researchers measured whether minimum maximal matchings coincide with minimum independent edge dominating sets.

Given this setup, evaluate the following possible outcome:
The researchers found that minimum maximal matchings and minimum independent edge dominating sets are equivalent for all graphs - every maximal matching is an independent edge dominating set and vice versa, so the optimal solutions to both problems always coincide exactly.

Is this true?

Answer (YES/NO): NO